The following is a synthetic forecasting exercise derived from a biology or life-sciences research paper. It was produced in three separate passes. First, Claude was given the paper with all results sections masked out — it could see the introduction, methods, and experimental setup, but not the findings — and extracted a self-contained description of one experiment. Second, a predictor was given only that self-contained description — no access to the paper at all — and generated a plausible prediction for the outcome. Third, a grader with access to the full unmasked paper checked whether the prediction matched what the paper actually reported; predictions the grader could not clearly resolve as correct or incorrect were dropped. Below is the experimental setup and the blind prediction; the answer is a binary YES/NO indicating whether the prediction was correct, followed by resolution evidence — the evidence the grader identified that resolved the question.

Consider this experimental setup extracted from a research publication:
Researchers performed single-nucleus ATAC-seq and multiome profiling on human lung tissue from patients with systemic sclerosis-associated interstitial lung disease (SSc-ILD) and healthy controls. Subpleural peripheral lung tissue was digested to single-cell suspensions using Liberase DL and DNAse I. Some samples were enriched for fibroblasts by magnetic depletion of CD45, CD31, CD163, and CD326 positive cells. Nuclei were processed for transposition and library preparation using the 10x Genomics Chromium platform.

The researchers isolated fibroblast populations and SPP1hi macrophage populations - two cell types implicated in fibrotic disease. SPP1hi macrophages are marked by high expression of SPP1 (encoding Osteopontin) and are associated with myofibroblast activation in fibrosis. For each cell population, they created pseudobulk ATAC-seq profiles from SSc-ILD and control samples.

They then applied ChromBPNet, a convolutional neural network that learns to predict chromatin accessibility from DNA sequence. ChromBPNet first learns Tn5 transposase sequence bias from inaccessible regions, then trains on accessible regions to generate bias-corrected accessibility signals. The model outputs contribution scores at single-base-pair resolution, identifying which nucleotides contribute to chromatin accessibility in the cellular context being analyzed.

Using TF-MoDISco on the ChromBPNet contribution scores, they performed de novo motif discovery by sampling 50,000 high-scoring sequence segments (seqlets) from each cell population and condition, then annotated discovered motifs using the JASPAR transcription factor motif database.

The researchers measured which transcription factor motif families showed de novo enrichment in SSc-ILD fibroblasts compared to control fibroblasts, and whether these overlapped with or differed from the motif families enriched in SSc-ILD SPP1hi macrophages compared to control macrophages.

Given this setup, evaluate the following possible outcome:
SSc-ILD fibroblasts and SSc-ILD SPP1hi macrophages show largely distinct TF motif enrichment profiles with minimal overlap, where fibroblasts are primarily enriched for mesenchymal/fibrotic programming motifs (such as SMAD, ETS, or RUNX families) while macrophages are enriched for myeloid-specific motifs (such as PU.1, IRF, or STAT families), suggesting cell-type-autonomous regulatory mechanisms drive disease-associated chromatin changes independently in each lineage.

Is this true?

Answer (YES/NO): NO